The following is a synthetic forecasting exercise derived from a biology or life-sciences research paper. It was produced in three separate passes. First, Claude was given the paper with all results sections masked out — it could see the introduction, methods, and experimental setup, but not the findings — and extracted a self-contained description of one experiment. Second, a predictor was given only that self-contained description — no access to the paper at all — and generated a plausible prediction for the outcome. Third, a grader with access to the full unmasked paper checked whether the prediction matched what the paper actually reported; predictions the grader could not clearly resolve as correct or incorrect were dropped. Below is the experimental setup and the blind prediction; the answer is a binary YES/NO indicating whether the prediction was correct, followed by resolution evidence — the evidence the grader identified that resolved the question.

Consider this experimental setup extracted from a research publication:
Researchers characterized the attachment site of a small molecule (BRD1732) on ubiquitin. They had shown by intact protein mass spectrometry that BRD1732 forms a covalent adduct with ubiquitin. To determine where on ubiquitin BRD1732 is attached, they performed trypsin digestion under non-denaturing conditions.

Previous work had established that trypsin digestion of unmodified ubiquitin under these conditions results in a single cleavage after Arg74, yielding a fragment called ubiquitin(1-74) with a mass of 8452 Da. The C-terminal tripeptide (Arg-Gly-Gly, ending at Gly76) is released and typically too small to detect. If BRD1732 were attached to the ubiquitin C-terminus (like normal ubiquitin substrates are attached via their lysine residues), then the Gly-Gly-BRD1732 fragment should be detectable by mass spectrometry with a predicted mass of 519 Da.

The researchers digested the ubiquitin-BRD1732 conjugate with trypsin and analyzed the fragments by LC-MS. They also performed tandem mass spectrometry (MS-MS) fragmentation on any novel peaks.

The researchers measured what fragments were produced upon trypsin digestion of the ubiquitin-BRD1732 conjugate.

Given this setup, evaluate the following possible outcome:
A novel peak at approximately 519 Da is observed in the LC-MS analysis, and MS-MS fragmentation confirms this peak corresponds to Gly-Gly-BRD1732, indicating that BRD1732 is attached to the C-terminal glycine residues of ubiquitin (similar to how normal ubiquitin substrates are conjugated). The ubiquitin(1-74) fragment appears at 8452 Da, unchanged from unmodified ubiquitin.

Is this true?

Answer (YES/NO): YES